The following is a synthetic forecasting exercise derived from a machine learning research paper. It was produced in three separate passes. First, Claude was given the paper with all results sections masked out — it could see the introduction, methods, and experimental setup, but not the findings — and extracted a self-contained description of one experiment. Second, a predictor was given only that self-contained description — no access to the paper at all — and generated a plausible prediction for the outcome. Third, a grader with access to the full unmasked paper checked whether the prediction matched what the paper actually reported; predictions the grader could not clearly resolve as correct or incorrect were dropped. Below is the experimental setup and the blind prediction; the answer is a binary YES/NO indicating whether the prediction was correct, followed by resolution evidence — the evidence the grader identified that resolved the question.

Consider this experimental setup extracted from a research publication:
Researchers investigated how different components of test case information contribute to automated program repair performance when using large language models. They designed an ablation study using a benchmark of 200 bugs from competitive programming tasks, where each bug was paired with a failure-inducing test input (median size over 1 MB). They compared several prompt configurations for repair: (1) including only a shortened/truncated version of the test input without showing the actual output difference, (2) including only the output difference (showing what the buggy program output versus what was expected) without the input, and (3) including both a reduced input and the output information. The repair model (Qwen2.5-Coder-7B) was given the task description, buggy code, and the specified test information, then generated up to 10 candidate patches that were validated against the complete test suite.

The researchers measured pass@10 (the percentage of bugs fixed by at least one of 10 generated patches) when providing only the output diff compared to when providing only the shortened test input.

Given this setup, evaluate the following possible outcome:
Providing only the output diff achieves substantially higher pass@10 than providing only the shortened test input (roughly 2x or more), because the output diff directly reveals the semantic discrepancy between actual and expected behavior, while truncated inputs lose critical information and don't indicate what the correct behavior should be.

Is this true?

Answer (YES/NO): NO